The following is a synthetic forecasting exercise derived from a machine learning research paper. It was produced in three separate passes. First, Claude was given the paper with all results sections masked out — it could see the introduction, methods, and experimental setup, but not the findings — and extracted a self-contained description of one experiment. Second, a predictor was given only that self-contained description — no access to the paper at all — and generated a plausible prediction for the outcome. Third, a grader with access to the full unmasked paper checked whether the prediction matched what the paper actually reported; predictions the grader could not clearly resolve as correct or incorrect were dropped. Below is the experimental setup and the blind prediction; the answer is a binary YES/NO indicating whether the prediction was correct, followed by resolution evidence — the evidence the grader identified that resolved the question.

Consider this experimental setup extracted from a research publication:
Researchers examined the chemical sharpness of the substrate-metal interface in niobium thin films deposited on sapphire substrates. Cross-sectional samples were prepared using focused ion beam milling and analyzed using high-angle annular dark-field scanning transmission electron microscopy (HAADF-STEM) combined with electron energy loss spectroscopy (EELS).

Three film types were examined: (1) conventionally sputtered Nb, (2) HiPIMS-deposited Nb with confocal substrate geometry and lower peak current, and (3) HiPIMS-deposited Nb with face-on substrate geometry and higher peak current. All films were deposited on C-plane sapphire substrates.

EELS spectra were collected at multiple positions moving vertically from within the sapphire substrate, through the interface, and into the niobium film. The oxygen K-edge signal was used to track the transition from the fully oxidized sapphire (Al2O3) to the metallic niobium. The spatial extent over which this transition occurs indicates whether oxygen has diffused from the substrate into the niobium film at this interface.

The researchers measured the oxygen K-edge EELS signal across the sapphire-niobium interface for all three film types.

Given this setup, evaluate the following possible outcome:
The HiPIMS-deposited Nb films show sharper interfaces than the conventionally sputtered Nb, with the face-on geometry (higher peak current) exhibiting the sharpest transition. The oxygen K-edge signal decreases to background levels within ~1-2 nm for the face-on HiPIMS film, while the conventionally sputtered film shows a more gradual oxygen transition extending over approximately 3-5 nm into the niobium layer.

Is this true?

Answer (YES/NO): NO